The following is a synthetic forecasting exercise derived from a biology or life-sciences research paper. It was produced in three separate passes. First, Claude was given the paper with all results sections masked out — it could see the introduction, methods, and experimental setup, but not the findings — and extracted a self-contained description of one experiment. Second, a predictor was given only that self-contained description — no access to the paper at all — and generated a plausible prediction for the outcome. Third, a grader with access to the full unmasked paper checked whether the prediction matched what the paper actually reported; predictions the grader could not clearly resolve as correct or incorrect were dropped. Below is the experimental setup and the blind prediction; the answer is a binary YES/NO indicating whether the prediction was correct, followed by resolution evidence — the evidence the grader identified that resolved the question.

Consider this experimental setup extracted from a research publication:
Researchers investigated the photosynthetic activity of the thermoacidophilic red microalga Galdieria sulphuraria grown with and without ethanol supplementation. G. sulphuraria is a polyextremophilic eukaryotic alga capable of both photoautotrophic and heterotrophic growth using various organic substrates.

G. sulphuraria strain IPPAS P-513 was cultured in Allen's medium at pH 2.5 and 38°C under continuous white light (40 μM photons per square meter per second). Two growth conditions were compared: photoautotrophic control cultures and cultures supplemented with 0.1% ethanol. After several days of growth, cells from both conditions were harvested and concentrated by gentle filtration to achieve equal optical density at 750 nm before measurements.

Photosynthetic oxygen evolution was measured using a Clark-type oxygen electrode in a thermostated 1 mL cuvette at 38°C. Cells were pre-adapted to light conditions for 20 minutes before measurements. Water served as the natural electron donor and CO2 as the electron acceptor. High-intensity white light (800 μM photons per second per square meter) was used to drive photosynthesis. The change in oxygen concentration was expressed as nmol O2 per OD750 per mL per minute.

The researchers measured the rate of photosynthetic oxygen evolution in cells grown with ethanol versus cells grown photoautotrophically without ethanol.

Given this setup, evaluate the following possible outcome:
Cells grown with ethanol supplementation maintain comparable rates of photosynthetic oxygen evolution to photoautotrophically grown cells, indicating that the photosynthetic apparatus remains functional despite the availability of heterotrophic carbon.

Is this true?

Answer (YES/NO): NO